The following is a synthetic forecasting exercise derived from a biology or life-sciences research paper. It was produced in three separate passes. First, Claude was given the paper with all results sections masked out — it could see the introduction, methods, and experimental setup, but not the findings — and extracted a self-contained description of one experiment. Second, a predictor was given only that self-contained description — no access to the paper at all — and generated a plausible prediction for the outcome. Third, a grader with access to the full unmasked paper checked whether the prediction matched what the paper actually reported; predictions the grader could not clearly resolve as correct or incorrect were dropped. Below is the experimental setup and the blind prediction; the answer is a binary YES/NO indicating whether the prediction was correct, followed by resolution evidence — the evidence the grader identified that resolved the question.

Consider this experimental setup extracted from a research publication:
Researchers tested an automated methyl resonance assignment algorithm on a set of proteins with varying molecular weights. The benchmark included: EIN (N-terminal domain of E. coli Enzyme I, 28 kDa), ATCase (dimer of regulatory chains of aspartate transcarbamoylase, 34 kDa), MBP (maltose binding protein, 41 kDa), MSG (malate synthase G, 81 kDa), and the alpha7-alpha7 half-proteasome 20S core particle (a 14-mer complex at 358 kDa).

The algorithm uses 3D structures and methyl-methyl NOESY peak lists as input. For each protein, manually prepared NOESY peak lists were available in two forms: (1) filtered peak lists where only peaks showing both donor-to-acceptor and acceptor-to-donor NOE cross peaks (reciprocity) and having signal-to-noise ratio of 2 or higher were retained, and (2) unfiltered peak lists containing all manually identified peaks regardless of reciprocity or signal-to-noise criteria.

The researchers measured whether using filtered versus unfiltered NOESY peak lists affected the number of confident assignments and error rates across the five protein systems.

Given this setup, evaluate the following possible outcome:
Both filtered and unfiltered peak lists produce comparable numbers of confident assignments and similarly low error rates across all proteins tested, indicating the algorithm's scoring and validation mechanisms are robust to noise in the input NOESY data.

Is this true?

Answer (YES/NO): YES